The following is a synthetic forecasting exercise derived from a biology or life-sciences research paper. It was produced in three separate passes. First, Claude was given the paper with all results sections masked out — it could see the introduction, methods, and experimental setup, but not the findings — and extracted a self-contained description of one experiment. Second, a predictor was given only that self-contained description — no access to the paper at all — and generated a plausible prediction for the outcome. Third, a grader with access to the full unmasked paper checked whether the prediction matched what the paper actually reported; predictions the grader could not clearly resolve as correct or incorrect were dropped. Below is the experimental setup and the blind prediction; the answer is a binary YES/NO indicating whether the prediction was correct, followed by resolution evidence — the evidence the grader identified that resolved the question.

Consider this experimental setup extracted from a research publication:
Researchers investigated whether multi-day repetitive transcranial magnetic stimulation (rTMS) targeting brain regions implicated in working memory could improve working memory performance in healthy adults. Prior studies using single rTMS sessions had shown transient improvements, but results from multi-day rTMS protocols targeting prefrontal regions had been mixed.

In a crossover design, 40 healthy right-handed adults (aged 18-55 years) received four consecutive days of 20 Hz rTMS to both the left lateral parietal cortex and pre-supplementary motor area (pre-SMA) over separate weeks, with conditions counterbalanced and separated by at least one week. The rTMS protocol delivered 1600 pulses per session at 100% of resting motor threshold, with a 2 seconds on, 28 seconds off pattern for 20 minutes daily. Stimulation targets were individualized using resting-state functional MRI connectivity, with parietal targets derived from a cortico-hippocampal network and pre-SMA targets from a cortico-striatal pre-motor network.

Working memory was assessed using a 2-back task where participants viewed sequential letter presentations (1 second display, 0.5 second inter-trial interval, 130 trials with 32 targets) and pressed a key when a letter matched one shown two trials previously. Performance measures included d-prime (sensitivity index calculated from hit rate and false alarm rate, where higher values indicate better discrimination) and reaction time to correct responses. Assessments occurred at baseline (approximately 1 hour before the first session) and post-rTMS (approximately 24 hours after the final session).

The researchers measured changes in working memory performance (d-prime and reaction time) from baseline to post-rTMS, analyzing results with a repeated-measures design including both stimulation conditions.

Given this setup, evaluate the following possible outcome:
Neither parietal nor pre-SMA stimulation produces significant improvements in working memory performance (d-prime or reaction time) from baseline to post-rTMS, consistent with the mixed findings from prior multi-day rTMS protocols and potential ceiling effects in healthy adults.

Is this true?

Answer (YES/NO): NO